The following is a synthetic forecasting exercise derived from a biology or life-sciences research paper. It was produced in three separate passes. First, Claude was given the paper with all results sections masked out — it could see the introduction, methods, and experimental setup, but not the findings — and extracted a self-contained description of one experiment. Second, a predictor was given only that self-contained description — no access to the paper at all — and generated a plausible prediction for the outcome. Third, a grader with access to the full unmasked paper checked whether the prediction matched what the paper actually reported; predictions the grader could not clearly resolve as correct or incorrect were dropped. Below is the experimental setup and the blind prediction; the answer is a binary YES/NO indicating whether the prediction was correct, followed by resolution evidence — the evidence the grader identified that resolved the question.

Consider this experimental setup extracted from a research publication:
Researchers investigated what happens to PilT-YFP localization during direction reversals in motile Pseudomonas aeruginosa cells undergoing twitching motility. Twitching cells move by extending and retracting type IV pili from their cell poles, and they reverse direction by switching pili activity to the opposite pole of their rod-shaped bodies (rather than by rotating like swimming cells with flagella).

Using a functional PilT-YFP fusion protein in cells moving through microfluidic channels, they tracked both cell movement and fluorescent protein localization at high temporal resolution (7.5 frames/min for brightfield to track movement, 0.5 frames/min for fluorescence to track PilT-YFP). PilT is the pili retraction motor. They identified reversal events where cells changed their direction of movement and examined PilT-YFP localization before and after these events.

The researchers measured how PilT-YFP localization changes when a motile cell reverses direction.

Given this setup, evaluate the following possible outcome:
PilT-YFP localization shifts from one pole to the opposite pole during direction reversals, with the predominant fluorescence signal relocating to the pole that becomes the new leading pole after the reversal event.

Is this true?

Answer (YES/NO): YES